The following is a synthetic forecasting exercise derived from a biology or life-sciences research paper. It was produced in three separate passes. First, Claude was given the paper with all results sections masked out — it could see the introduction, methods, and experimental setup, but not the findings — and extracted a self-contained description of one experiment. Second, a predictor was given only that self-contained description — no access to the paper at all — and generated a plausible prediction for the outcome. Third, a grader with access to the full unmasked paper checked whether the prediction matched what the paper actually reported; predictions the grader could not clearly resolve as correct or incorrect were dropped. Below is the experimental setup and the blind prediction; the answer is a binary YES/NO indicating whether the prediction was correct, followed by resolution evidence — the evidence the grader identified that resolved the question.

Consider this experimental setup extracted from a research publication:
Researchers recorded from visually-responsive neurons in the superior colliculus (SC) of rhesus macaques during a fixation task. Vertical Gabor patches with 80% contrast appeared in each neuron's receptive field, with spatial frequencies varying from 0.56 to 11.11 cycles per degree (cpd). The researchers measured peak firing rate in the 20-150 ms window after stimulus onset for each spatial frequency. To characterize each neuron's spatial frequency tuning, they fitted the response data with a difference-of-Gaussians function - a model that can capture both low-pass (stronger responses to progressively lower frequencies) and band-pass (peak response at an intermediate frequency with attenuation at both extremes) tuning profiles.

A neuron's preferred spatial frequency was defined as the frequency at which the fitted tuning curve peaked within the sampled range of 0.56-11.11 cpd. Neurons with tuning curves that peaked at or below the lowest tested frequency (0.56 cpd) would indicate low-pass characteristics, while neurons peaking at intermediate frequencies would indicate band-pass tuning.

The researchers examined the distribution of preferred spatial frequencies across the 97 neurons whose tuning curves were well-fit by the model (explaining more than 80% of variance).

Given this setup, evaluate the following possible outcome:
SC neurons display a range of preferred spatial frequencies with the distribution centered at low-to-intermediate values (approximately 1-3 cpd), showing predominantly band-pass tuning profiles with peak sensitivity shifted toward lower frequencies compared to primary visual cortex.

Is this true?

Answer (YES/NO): NO